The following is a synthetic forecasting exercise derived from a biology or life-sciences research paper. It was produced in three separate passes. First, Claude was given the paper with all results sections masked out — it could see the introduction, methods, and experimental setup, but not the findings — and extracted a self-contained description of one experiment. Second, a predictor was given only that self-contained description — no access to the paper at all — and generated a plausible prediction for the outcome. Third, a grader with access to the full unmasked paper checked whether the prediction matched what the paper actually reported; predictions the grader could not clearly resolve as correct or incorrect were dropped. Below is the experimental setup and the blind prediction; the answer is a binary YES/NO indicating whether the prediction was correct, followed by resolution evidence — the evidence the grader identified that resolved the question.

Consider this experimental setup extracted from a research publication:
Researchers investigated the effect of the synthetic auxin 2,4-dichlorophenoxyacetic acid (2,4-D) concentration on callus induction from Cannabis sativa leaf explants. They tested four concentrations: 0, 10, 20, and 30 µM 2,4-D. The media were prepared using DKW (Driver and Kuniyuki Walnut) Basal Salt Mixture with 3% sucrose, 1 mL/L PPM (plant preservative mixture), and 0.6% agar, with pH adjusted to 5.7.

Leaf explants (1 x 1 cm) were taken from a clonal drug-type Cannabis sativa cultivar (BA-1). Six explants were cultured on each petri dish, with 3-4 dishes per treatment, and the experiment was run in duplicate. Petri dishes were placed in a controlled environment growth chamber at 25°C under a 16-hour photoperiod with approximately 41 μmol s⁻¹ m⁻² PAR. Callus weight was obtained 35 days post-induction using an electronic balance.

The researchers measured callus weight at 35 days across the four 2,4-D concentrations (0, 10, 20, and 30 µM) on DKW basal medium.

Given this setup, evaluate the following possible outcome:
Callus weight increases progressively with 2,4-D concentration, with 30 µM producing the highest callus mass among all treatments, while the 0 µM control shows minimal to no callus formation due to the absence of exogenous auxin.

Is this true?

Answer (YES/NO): NO